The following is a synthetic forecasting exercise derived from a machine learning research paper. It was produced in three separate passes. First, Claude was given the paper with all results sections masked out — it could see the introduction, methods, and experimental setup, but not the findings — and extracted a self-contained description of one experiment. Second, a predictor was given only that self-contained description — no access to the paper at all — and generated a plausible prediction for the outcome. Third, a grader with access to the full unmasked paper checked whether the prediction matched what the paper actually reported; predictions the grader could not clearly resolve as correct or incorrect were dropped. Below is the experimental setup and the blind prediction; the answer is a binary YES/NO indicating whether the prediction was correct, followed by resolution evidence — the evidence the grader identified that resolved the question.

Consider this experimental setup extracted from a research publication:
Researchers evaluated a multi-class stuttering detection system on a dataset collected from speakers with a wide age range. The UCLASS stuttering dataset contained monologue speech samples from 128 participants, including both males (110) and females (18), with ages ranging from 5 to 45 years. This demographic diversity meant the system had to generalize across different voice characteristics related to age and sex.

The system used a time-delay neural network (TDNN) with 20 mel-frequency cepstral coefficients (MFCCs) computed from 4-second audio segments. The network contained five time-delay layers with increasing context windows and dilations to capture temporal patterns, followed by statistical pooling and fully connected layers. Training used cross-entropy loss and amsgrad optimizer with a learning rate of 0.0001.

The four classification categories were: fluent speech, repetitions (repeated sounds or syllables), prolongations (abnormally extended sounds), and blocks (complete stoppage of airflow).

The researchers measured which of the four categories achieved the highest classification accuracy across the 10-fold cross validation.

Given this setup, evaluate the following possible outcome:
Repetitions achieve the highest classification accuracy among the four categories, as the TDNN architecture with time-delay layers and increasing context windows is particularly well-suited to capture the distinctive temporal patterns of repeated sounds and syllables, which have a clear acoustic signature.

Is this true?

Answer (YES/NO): NO